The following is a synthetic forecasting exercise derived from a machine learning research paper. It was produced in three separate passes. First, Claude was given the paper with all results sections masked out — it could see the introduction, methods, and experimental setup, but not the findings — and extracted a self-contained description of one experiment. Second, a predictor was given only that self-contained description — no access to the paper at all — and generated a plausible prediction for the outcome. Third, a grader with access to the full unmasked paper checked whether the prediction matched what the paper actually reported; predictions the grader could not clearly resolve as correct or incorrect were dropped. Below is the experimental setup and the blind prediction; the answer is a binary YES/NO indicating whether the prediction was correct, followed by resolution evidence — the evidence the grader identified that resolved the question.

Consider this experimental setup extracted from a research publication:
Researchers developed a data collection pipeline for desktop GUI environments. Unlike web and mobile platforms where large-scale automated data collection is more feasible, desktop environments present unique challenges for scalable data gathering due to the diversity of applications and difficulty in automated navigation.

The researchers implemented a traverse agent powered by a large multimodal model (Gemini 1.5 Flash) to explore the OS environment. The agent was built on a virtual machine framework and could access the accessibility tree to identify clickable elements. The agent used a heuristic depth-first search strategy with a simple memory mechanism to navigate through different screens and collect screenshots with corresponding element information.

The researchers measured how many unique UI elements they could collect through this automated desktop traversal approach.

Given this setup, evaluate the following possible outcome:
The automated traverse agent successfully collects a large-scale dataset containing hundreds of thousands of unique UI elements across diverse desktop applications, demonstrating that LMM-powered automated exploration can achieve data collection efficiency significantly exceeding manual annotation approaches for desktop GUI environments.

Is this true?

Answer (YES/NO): NO